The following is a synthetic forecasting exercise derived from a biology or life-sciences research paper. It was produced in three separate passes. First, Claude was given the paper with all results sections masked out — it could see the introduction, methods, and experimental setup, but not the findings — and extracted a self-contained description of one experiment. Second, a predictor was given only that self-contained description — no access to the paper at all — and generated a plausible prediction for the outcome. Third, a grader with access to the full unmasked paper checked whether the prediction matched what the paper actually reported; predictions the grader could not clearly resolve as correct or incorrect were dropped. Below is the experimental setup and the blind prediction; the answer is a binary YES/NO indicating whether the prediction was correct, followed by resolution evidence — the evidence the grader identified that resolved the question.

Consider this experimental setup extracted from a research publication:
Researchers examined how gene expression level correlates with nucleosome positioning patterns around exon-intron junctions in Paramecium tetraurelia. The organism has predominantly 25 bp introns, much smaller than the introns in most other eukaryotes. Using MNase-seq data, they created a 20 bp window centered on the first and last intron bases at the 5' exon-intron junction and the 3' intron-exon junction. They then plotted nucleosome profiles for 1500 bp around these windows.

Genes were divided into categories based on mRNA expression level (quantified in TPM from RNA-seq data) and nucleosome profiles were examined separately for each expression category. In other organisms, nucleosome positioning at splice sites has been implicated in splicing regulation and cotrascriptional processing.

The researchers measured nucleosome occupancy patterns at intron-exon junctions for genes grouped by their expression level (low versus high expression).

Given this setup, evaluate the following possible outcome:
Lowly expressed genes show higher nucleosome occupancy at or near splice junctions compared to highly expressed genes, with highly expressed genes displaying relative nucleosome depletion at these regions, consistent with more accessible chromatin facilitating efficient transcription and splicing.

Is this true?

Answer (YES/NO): NO